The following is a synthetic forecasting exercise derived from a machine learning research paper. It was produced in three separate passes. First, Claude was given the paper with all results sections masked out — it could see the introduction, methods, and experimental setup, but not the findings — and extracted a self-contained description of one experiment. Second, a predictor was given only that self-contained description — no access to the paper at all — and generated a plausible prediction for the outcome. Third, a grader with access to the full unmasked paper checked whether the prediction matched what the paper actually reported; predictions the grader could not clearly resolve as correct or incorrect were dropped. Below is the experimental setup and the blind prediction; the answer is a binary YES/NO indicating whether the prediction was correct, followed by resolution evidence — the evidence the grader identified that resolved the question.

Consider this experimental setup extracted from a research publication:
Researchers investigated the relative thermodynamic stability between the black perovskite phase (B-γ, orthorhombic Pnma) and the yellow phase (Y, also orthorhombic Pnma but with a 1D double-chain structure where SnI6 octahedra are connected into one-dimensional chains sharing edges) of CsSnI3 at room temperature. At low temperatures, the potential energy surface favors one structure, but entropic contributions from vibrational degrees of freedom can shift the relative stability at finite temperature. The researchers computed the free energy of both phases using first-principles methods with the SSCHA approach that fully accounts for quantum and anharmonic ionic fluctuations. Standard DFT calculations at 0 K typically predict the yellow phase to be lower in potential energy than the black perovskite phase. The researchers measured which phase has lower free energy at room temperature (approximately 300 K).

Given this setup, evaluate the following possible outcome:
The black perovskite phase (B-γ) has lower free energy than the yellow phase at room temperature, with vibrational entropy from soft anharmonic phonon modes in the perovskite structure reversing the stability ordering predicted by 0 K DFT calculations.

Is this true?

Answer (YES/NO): YES